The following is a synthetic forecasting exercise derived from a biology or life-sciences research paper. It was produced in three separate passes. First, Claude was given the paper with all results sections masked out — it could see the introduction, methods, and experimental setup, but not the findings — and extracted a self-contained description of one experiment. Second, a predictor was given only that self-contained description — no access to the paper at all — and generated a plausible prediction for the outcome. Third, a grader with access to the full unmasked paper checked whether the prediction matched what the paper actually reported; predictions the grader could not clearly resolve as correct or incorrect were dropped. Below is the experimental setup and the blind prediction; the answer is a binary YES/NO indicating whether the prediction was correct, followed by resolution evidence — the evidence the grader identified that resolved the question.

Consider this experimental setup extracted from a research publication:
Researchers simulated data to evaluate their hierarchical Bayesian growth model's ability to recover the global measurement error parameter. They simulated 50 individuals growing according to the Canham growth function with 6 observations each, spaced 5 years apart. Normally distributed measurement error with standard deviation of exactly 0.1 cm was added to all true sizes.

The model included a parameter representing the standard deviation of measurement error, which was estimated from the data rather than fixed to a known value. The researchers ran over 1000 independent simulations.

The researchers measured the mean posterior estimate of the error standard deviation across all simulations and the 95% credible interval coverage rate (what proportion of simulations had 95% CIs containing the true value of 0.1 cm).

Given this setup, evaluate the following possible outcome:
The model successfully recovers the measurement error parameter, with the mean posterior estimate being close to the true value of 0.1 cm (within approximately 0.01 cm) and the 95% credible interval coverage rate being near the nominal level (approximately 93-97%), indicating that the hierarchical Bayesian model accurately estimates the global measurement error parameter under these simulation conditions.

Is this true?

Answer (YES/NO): NO